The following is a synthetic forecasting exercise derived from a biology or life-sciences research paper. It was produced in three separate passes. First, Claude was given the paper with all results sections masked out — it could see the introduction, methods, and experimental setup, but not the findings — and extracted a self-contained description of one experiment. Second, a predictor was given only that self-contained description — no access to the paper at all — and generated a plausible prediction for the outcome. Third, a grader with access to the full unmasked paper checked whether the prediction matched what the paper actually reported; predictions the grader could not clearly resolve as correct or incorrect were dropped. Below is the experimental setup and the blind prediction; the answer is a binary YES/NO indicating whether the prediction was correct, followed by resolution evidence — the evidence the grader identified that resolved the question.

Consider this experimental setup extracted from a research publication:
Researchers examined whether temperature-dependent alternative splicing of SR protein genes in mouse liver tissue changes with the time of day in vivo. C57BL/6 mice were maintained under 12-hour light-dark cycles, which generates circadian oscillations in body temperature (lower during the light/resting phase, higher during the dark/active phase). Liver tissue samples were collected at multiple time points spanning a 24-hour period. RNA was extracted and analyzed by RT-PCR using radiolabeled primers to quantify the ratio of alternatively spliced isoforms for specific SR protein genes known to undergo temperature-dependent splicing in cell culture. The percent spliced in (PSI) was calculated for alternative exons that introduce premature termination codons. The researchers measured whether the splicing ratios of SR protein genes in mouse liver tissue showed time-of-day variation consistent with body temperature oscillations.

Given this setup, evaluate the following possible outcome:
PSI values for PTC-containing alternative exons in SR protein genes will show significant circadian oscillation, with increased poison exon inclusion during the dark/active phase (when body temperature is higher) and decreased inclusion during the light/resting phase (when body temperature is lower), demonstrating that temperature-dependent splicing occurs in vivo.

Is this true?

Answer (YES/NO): NO